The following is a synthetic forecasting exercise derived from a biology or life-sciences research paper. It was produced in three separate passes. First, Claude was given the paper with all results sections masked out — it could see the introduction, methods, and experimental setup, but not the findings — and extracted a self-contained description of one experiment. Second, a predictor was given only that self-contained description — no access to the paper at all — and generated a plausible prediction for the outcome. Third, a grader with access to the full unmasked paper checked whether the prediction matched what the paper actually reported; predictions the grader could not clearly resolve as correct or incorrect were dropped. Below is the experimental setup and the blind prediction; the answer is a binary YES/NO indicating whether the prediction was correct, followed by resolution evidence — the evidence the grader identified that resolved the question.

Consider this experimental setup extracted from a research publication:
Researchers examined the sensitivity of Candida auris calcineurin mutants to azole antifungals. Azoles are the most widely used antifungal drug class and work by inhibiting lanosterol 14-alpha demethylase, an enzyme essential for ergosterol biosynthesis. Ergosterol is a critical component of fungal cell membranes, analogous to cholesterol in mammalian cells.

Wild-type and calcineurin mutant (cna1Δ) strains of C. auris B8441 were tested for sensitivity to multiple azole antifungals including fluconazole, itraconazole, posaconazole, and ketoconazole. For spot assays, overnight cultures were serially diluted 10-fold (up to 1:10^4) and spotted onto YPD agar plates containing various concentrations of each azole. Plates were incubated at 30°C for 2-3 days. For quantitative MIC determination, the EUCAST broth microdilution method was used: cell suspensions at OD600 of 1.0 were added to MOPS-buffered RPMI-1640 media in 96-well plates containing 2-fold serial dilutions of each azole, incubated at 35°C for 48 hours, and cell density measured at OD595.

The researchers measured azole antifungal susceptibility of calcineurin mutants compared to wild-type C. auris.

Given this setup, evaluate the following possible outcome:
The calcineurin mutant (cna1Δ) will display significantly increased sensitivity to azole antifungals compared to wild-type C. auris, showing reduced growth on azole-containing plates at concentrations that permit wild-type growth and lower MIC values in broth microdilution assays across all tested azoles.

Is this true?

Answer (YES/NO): YES